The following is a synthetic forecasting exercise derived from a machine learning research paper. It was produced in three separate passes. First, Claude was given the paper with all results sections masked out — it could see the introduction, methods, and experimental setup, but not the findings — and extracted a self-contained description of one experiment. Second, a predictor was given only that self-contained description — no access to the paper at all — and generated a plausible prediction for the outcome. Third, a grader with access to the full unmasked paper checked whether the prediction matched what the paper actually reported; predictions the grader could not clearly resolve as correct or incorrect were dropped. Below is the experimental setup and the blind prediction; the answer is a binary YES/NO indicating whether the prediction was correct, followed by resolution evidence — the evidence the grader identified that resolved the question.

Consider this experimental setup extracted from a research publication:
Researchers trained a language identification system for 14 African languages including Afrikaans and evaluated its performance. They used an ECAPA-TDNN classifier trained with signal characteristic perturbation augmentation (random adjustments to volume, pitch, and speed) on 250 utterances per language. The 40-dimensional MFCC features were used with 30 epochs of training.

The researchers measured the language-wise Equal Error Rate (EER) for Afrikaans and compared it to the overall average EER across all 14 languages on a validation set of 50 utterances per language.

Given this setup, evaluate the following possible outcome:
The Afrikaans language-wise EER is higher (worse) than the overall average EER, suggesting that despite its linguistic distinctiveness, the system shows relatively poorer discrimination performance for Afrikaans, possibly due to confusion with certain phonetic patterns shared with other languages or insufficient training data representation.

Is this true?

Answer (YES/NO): NO